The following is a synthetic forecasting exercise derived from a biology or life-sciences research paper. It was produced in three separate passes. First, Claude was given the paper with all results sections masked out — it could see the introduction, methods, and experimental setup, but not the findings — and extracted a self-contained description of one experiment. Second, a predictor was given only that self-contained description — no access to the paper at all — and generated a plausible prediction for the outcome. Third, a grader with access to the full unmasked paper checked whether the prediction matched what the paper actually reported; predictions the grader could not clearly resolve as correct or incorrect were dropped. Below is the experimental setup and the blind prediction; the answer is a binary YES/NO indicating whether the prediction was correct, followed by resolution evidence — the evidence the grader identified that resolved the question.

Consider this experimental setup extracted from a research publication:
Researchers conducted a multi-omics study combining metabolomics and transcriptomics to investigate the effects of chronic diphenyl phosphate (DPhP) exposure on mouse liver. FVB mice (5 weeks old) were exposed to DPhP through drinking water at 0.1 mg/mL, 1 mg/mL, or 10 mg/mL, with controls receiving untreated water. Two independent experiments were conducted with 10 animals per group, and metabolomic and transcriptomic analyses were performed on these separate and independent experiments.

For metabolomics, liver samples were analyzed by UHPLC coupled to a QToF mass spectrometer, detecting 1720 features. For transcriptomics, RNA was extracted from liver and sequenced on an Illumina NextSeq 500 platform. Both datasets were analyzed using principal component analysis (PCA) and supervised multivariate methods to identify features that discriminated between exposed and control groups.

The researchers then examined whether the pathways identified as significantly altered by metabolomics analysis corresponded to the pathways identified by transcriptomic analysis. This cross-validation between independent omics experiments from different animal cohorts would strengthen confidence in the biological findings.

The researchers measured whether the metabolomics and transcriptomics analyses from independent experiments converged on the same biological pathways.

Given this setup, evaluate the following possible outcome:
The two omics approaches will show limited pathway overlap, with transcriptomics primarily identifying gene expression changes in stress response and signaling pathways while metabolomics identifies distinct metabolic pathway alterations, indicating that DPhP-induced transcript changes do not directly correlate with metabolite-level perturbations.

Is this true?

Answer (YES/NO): NO